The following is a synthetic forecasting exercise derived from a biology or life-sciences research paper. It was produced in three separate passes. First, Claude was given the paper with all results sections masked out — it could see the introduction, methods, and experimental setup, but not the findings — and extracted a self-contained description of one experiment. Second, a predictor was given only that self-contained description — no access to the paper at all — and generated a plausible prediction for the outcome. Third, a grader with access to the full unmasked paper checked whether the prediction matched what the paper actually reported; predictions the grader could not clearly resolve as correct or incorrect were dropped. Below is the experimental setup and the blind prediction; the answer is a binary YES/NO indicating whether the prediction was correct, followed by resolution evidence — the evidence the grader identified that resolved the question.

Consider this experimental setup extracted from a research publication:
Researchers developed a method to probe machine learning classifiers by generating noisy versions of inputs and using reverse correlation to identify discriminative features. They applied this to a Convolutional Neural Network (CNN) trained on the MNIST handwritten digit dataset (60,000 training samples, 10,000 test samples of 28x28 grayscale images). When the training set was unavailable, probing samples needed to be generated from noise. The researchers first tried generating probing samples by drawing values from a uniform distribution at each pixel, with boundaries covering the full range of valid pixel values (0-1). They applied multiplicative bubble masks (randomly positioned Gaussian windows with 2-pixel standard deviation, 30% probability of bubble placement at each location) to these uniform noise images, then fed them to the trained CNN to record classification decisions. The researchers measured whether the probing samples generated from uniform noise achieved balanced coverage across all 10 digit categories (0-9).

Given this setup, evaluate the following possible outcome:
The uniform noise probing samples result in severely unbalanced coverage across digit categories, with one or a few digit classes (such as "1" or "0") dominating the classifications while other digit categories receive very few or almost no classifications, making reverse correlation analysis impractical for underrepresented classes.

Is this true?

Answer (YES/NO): YES